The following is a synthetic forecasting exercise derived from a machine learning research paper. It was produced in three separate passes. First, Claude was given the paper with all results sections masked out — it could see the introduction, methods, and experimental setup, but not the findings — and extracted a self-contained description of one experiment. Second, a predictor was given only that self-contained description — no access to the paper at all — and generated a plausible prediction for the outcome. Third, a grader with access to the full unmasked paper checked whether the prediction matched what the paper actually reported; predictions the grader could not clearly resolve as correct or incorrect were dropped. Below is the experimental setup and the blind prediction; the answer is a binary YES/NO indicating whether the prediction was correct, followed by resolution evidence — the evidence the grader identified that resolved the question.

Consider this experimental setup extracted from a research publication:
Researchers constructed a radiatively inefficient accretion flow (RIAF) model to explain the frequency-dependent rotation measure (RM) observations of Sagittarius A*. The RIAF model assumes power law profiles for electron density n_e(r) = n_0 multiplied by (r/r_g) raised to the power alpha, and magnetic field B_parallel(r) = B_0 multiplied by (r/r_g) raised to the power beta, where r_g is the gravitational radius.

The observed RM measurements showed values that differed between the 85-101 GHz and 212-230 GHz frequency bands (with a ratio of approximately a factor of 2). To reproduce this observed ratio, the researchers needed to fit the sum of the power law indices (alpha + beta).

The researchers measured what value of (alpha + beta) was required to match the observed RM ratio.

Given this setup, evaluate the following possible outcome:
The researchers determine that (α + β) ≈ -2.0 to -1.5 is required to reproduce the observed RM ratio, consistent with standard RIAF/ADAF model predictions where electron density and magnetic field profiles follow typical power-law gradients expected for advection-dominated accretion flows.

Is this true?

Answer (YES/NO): NO